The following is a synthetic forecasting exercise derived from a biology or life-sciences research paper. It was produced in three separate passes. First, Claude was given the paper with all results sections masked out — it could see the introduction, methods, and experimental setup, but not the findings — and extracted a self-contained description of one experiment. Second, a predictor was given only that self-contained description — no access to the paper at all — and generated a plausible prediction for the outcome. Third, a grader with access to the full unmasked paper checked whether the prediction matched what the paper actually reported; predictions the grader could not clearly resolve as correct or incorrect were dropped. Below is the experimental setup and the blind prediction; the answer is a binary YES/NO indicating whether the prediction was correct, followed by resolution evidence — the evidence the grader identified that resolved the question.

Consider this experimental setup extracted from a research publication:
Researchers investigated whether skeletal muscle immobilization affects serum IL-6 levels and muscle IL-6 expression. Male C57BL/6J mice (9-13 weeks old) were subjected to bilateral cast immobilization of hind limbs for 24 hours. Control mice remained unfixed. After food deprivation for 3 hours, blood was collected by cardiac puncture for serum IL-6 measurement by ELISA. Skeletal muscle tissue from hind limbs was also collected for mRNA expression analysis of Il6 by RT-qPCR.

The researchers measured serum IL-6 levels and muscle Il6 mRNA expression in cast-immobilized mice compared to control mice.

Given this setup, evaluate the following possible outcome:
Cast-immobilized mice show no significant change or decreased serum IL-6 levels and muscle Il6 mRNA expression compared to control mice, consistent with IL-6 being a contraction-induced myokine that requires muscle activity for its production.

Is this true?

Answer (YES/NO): NO